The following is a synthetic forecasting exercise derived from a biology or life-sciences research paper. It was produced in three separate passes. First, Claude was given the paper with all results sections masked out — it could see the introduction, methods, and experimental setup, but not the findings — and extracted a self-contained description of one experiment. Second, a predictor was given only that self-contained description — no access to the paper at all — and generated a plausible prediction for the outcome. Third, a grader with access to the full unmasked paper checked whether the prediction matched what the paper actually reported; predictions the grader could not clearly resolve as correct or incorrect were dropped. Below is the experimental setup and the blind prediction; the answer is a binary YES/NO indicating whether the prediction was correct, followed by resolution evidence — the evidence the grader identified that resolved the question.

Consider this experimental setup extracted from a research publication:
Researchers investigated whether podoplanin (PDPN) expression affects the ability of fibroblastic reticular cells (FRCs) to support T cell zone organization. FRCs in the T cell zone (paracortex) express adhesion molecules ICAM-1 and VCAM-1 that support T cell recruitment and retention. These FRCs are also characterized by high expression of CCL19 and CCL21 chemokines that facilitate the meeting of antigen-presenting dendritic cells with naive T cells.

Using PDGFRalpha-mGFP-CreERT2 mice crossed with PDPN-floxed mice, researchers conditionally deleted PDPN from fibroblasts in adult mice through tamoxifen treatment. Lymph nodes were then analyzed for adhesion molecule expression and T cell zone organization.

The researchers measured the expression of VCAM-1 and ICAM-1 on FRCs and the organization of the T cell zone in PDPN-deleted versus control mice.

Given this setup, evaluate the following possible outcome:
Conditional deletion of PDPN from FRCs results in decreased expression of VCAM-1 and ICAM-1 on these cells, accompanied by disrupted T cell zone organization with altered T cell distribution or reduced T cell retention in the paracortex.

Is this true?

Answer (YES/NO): YES